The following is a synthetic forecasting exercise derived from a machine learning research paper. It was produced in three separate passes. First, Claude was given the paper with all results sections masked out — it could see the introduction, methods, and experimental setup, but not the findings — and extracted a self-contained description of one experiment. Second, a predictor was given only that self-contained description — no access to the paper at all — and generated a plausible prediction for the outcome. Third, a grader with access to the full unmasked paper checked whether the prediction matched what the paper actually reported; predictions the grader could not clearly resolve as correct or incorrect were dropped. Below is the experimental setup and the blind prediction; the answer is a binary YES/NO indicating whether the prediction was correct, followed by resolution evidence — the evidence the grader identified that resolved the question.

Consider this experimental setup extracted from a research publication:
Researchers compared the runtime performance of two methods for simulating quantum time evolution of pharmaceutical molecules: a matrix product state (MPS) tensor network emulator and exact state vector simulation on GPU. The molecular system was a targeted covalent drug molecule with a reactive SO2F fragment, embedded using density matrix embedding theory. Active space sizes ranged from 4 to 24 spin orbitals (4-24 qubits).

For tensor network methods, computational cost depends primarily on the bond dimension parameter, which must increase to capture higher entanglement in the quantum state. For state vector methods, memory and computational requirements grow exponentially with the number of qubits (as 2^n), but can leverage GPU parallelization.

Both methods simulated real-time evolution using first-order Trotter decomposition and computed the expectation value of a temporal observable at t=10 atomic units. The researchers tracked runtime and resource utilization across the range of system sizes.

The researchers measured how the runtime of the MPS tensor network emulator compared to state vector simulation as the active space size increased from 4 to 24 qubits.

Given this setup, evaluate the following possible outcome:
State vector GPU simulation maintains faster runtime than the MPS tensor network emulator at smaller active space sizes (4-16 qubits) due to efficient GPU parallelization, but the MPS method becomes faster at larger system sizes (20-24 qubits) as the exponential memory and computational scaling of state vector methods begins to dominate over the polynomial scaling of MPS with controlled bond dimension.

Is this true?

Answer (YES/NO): NO